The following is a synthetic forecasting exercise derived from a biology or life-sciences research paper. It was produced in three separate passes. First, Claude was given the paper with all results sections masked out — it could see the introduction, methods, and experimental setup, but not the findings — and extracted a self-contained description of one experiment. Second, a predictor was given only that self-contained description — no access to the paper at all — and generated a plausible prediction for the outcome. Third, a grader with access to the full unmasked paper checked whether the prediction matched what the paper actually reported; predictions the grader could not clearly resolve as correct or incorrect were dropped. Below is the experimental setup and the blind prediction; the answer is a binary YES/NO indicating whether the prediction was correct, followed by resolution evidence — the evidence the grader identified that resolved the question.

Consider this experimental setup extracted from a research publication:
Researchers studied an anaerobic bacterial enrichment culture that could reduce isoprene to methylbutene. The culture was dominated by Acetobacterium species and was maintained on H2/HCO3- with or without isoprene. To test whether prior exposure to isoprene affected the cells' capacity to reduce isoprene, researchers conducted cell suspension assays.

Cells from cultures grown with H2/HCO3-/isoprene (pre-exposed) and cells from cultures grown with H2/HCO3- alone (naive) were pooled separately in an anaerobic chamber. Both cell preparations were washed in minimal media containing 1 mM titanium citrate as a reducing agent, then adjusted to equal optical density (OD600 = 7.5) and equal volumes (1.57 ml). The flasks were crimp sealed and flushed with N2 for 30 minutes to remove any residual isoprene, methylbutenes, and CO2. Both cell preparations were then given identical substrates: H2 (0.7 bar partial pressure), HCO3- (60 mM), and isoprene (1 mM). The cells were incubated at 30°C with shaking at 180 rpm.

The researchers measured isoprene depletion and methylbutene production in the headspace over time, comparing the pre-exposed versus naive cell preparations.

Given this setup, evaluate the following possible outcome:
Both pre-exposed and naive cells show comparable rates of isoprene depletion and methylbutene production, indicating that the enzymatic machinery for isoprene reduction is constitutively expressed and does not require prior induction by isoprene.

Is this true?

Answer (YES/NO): NO